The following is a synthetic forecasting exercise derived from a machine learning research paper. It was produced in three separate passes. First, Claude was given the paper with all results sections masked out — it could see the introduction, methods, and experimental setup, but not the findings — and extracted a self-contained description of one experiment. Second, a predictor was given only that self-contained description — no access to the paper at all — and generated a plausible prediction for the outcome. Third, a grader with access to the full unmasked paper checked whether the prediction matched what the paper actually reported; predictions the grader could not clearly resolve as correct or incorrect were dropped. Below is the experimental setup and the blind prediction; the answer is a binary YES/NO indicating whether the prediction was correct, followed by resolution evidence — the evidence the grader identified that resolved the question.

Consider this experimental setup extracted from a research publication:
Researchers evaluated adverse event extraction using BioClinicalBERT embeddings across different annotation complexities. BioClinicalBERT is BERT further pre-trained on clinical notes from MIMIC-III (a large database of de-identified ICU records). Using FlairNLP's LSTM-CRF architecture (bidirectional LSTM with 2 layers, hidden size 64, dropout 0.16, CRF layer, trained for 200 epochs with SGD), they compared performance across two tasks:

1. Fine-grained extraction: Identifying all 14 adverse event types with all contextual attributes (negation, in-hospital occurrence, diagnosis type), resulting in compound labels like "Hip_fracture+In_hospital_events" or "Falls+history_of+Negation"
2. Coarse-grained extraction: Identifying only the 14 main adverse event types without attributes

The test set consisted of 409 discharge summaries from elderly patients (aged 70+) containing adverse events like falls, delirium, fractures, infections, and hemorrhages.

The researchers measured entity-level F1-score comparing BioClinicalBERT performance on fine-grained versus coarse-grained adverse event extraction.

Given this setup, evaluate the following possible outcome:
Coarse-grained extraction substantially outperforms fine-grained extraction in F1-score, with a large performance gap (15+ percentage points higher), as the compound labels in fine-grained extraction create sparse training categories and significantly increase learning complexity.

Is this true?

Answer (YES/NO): YES